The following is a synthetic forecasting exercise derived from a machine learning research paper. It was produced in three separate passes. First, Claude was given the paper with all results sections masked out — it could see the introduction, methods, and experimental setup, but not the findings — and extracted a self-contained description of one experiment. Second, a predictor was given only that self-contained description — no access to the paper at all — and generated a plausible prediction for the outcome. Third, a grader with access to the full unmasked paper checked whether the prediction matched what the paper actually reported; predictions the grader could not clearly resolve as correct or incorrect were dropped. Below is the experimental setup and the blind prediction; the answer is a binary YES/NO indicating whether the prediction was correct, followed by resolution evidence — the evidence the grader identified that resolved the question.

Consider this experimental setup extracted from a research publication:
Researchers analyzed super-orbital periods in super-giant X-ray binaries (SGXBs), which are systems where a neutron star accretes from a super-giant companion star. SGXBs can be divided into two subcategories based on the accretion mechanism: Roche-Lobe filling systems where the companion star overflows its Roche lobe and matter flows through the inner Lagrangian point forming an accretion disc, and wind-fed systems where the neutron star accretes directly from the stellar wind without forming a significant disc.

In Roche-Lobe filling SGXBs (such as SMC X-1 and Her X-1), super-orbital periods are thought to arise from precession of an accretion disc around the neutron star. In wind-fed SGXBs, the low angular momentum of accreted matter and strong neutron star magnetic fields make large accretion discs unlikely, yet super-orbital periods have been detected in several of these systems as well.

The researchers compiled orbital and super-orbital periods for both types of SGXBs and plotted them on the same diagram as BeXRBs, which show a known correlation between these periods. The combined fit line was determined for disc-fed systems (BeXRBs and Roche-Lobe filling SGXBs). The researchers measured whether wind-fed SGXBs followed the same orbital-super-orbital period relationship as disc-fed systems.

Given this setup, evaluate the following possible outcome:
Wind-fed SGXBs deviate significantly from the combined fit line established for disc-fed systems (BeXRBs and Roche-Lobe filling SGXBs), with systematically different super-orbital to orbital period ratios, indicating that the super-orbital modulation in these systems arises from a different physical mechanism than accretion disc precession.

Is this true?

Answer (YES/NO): YES